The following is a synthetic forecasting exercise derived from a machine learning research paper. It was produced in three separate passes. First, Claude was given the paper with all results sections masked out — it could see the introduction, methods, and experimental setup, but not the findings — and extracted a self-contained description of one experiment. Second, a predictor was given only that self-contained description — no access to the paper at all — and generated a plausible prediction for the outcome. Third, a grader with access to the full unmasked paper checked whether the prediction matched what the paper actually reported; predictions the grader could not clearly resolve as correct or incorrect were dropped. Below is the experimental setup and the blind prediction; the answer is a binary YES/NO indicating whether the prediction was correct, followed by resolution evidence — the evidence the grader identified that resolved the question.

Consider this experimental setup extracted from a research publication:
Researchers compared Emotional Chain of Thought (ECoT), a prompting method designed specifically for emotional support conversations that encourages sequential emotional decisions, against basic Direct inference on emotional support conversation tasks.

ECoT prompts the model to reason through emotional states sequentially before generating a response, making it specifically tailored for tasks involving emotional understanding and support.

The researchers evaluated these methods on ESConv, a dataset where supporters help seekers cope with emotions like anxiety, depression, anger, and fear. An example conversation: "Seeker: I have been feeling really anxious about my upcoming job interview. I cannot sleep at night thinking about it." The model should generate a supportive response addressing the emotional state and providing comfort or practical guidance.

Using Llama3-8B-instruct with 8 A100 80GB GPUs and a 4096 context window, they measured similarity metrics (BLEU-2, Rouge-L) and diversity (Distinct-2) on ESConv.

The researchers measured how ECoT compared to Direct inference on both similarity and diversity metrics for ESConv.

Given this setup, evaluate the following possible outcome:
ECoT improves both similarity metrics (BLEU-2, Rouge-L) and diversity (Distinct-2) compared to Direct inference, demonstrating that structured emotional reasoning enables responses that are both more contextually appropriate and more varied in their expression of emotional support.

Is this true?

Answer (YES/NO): NO